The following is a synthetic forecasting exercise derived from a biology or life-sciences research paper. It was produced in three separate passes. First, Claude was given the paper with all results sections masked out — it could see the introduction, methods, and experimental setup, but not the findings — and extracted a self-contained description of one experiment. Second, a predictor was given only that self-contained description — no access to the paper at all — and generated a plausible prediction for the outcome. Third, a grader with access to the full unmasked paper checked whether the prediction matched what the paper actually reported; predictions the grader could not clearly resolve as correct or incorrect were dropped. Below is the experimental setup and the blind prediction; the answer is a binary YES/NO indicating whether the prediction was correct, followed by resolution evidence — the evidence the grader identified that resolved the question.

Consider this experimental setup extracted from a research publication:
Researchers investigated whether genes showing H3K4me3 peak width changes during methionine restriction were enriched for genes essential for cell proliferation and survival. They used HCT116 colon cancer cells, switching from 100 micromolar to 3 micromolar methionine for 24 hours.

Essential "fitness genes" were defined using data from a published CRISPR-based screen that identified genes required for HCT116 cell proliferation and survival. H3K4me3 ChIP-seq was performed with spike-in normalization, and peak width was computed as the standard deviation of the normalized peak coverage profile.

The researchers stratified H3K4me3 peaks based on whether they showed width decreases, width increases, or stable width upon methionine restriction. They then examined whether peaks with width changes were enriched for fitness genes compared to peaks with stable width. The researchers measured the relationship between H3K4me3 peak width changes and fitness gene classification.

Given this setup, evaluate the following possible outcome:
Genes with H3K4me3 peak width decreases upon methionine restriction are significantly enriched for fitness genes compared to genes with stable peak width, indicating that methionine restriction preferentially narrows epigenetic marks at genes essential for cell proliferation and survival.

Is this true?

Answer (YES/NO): NO